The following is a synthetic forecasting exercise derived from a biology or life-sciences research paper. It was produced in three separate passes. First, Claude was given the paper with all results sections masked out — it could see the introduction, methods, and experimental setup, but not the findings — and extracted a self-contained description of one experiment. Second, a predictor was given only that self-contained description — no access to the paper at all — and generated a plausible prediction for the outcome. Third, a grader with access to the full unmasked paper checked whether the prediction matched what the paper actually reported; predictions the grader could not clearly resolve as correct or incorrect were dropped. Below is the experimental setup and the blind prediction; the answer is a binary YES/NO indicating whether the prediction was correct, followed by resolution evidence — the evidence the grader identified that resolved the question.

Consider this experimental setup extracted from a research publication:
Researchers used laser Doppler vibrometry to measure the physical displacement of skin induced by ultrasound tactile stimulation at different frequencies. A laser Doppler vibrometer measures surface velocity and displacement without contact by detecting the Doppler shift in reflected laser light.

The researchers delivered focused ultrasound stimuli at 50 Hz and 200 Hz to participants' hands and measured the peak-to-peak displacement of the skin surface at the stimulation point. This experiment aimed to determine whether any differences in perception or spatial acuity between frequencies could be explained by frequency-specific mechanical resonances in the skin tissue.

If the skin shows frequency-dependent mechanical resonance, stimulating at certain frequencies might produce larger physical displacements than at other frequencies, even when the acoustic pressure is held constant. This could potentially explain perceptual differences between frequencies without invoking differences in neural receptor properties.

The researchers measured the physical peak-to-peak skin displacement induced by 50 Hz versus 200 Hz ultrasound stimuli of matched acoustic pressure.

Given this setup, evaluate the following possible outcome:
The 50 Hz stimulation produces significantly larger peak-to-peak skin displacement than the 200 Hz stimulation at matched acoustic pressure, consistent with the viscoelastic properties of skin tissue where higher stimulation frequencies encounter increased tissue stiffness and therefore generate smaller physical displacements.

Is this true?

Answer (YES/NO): YES